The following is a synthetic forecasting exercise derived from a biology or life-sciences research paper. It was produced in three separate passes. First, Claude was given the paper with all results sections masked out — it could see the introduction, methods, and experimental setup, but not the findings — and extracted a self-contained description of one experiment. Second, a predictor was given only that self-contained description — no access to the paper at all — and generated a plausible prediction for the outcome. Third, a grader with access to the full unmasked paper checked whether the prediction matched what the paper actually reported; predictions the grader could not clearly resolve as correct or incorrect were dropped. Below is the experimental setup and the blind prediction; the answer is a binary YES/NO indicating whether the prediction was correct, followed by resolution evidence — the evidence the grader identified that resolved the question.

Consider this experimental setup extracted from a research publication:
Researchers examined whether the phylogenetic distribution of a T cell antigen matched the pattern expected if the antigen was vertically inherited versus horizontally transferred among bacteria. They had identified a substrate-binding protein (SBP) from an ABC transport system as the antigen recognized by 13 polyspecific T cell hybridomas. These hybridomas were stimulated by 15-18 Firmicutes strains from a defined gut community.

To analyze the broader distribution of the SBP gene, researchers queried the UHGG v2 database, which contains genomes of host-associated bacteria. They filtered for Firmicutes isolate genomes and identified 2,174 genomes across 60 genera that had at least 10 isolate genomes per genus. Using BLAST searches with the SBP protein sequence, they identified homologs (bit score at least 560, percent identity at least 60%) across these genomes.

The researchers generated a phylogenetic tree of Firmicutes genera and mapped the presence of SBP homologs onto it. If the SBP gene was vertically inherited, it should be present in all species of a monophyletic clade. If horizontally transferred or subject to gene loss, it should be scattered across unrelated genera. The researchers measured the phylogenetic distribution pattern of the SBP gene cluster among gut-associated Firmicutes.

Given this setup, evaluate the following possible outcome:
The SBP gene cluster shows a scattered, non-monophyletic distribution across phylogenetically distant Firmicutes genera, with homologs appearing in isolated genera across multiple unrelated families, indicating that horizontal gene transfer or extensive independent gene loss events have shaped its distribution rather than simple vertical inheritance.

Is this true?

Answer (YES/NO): YES